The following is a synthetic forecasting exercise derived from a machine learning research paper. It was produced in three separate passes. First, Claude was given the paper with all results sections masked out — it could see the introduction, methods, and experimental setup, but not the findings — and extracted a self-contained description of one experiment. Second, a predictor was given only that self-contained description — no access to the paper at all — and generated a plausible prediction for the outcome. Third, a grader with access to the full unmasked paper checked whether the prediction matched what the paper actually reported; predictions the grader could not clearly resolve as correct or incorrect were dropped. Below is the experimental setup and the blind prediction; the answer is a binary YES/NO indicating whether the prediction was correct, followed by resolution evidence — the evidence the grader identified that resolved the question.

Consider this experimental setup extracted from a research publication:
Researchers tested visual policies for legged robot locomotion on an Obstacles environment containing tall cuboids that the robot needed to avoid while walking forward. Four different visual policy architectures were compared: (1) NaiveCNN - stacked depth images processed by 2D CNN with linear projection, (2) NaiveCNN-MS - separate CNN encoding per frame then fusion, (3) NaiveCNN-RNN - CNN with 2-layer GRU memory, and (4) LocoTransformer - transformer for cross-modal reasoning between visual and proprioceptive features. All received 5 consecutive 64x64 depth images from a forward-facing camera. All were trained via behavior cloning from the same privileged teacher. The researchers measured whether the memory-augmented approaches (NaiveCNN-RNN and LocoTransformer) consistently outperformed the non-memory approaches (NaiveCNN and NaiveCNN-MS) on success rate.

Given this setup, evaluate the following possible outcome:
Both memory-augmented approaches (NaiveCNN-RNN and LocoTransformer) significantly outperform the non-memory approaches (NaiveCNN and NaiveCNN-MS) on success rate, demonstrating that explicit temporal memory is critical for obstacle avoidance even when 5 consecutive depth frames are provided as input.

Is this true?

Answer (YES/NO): NO